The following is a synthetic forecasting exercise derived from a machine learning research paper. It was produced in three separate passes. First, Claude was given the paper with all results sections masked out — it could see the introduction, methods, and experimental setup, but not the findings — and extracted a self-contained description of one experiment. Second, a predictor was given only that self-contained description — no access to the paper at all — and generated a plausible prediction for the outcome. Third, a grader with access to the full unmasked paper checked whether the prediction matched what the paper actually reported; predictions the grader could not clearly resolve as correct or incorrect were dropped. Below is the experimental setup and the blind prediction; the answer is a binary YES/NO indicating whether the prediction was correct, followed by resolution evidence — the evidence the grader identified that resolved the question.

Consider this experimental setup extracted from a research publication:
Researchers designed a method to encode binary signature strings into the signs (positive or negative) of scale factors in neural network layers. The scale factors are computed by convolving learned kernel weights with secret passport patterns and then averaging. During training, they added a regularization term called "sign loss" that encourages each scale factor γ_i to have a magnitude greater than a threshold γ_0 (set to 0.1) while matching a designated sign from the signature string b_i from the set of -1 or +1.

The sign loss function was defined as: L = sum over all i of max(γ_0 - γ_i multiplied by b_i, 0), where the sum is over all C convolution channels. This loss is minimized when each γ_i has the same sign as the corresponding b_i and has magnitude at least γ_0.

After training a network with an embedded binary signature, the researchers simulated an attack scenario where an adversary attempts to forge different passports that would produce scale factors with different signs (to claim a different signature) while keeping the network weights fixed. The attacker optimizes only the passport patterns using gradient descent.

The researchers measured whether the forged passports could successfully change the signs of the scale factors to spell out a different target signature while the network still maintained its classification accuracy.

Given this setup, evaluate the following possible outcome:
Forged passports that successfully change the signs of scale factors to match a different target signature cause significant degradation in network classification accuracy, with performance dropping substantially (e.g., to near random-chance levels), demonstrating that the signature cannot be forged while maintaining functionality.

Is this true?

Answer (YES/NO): YES